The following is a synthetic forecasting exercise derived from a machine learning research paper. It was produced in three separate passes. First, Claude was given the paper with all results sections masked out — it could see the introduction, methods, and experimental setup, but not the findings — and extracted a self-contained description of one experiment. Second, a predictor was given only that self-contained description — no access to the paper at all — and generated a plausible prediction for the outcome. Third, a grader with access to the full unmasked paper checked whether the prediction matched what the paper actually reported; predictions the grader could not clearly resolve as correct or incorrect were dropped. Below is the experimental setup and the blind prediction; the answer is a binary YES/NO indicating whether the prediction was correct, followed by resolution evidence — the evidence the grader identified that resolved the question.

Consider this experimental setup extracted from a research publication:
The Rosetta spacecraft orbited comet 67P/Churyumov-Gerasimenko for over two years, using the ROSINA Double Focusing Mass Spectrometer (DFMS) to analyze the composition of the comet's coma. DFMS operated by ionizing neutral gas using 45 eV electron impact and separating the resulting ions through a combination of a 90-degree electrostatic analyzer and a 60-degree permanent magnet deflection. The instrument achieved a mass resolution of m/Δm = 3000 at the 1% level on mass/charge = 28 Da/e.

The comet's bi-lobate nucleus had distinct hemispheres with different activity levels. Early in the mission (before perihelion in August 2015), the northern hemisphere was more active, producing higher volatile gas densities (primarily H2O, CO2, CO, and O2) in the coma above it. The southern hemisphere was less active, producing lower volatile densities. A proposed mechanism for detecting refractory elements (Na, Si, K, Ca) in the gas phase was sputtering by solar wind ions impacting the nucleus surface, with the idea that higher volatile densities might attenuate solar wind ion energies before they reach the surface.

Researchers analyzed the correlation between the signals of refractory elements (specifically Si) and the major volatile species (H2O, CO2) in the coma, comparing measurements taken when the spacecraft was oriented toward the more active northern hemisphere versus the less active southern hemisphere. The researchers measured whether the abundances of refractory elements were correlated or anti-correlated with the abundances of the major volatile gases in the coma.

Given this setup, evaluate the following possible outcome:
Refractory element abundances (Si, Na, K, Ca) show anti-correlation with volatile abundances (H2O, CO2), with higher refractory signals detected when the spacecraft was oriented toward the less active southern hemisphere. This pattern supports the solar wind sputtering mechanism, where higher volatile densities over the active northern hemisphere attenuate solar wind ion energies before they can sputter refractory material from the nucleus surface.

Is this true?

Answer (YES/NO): YES